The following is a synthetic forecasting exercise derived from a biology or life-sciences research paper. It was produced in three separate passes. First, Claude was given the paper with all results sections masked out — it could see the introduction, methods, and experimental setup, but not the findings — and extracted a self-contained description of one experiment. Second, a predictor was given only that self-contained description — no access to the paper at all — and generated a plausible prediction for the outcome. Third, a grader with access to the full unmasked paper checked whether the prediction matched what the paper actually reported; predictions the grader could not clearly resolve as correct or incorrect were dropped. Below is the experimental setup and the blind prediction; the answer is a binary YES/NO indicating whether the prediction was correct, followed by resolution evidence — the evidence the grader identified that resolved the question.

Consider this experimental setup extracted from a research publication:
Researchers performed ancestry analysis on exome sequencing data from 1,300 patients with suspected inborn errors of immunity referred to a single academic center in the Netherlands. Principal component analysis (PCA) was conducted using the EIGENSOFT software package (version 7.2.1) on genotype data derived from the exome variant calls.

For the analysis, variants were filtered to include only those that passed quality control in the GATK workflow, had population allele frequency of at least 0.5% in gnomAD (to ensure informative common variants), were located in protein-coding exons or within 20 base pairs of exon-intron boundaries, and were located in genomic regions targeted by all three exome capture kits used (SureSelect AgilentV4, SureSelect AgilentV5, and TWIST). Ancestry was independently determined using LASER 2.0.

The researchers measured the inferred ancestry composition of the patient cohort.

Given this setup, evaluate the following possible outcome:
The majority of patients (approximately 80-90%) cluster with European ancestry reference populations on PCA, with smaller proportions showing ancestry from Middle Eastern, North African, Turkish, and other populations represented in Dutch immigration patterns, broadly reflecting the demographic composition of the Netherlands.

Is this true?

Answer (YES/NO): NO